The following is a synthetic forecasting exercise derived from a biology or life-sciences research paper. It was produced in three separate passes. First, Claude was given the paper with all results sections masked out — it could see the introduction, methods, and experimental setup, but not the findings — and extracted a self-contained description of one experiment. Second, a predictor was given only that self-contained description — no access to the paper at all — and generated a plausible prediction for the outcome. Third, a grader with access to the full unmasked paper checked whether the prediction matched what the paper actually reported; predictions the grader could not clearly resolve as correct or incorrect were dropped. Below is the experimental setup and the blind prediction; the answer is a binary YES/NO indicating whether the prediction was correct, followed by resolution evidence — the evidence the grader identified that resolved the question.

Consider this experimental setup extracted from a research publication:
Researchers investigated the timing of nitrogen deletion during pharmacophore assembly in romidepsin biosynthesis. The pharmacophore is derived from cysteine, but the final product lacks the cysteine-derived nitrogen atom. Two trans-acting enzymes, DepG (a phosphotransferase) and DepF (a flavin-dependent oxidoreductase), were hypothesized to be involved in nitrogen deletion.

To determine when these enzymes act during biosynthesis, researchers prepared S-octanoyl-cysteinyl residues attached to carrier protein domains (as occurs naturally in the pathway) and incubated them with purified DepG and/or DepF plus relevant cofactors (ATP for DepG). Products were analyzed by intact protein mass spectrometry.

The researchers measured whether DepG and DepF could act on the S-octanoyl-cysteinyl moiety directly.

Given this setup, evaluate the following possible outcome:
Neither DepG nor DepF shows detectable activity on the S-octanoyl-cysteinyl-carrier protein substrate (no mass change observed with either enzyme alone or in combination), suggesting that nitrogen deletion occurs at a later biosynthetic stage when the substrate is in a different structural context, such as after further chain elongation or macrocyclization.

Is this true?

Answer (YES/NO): YES